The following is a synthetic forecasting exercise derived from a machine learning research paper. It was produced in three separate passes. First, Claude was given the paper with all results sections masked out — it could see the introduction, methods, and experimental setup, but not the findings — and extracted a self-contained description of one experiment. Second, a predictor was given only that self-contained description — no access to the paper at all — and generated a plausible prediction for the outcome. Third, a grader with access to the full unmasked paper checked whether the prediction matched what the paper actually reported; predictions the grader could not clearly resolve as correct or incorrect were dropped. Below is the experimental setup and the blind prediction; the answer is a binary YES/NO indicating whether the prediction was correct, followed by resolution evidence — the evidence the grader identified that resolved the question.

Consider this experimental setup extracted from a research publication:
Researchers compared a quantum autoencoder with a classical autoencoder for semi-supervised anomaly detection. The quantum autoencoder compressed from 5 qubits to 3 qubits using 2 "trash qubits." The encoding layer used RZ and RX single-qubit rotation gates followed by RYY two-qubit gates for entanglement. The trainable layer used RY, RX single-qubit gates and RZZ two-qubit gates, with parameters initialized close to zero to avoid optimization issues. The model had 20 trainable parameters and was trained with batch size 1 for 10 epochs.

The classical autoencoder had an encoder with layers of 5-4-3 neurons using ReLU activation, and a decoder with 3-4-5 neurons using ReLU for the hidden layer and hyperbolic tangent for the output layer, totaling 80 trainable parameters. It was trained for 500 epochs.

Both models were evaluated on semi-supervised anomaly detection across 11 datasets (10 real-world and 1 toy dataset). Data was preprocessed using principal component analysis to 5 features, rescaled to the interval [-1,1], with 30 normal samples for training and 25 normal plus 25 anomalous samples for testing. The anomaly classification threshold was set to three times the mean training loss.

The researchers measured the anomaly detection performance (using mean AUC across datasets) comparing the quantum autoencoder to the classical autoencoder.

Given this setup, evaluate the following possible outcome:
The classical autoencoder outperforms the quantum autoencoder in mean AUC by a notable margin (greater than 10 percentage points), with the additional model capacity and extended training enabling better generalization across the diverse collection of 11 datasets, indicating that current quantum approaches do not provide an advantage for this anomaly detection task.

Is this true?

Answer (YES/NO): YES